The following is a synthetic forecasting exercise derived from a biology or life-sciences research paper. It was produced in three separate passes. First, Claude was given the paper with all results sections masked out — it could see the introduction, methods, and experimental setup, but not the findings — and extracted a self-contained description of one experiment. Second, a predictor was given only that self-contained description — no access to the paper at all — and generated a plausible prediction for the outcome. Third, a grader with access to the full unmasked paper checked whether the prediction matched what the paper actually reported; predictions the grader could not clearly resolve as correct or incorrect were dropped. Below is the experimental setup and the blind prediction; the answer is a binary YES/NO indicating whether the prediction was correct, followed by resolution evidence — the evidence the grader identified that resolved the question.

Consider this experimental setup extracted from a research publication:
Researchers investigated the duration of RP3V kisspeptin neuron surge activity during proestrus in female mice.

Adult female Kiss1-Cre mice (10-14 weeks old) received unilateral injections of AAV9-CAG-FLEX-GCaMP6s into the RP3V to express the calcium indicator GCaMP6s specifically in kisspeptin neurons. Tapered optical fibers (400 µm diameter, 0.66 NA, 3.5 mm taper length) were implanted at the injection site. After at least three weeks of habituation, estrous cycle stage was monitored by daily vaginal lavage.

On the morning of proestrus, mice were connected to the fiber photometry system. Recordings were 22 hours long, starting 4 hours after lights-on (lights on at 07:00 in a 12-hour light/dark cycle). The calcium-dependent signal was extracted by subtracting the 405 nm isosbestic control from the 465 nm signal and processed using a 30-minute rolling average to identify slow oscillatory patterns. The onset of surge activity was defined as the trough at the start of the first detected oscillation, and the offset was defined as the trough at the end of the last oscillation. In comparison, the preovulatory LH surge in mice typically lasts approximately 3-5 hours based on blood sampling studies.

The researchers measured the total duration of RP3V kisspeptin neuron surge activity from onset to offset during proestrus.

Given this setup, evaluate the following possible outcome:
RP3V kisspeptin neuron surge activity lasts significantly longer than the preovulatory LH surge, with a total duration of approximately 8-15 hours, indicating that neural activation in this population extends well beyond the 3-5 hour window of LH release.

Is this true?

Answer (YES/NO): YES